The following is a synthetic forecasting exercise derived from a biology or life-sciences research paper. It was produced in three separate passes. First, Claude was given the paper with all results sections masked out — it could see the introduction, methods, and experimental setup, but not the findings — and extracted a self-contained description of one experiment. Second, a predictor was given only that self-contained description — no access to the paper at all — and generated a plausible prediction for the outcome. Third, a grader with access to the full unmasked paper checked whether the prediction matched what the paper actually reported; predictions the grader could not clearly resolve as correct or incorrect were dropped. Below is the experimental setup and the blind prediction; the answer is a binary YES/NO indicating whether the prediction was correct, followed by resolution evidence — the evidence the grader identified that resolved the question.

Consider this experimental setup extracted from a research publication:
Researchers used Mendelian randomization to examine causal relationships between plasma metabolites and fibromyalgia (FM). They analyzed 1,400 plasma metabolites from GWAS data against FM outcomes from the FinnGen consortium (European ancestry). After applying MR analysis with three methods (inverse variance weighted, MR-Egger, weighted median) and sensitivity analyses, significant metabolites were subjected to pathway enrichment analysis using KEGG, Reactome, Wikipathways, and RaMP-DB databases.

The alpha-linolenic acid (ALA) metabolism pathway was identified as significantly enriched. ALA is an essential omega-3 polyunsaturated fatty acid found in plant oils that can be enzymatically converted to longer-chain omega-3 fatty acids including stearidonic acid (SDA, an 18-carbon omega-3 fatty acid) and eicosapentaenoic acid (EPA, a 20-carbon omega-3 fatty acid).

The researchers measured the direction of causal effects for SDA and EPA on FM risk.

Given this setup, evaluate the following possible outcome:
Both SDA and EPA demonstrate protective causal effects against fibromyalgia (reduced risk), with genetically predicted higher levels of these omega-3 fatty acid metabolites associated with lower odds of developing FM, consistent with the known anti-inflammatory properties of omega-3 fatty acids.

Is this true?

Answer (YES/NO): YES